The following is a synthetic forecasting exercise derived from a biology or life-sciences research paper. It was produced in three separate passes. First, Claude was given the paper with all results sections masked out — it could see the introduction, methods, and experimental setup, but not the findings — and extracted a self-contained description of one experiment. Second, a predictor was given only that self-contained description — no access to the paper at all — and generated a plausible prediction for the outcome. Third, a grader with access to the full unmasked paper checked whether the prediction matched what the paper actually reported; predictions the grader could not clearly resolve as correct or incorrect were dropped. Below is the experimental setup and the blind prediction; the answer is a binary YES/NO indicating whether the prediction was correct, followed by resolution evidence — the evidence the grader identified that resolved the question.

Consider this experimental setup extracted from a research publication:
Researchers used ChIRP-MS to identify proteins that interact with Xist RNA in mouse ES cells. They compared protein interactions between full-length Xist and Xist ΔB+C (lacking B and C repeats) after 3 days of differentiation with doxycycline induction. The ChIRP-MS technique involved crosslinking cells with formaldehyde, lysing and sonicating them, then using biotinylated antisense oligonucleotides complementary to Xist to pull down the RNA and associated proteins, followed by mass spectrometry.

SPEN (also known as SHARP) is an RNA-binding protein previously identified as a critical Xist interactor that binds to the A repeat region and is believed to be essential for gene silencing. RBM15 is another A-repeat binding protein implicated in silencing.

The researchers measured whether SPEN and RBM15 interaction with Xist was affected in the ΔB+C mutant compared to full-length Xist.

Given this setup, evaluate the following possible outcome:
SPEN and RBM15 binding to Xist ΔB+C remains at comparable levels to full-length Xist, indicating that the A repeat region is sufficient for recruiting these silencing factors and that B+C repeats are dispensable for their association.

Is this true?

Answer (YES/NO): YES